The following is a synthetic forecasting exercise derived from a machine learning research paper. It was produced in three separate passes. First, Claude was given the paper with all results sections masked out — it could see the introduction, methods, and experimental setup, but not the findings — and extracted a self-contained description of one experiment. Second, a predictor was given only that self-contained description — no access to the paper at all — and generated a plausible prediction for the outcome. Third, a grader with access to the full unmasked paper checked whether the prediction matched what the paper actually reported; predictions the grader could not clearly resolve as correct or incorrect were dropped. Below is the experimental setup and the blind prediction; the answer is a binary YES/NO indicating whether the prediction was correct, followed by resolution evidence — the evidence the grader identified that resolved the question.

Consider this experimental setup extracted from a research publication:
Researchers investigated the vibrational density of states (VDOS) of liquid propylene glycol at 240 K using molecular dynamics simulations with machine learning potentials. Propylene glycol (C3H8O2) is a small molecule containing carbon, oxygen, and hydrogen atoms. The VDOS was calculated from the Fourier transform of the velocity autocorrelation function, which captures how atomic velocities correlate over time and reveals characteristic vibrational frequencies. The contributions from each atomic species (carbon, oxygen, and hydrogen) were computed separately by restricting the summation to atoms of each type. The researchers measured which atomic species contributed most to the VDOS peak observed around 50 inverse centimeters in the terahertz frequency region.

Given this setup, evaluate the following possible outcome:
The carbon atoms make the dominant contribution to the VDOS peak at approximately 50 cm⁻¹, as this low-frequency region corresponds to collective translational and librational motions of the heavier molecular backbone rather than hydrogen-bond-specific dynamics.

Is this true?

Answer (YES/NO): NO